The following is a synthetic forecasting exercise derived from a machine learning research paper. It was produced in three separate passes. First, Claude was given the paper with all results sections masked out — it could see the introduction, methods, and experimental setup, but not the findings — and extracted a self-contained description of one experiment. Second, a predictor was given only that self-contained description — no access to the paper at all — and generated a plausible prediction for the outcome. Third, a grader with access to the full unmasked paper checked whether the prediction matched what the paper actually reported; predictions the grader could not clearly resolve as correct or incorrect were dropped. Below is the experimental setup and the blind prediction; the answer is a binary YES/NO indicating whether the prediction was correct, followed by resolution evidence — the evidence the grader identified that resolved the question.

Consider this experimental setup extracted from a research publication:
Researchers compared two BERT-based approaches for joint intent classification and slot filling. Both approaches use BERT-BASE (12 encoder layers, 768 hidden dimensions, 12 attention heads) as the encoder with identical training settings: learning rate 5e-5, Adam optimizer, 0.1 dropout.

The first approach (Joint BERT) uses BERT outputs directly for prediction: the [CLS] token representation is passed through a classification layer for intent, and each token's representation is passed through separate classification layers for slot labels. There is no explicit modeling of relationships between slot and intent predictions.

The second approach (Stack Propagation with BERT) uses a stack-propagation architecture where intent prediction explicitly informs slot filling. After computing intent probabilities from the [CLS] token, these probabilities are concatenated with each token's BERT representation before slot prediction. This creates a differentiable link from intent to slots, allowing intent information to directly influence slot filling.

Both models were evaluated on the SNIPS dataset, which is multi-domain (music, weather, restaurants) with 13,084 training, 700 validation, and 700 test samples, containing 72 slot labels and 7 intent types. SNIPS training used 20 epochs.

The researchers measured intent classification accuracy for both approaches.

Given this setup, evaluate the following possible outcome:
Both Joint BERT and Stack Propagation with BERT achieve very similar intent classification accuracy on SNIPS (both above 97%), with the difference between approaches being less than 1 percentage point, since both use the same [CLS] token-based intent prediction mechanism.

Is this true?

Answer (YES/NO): YES